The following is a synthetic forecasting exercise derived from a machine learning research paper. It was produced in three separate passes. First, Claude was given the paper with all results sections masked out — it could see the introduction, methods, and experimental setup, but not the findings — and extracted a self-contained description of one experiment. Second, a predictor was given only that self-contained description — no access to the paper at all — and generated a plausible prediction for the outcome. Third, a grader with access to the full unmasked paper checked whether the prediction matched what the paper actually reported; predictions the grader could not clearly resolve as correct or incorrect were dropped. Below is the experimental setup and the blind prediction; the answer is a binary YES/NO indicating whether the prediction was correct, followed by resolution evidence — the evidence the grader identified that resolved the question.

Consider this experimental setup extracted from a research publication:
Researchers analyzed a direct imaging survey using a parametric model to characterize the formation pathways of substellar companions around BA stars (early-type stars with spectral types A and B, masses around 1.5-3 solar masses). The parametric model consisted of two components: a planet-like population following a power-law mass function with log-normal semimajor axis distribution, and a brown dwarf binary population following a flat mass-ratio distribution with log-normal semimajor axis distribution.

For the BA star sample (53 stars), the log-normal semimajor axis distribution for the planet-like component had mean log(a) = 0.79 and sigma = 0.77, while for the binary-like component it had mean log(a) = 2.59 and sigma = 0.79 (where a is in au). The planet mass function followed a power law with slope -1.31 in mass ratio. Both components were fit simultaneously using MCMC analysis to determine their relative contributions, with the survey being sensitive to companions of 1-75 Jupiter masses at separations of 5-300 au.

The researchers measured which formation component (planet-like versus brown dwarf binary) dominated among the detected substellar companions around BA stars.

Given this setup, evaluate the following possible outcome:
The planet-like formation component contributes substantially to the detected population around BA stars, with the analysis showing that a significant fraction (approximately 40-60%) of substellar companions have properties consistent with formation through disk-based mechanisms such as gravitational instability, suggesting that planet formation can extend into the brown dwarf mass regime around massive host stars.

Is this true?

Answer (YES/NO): NO